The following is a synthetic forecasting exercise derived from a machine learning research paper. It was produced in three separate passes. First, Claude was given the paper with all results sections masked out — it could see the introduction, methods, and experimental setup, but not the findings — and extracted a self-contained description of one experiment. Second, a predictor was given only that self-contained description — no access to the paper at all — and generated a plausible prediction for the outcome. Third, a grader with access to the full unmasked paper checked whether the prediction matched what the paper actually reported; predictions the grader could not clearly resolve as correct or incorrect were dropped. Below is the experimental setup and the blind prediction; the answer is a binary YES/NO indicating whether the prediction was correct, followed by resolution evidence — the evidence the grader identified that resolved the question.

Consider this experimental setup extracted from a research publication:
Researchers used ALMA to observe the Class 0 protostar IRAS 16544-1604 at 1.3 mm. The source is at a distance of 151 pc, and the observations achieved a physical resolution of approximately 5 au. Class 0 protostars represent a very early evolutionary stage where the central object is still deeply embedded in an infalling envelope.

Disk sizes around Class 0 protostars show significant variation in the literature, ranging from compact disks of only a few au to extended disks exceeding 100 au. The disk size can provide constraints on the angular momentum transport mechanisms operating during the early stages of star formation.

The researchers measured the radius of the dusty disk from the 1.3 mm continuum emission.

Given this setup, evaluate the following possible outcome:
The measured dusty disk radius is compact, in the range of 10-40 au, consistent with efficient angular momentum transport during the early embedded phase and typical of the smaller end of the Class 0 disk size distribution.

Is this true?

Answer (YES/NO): YES